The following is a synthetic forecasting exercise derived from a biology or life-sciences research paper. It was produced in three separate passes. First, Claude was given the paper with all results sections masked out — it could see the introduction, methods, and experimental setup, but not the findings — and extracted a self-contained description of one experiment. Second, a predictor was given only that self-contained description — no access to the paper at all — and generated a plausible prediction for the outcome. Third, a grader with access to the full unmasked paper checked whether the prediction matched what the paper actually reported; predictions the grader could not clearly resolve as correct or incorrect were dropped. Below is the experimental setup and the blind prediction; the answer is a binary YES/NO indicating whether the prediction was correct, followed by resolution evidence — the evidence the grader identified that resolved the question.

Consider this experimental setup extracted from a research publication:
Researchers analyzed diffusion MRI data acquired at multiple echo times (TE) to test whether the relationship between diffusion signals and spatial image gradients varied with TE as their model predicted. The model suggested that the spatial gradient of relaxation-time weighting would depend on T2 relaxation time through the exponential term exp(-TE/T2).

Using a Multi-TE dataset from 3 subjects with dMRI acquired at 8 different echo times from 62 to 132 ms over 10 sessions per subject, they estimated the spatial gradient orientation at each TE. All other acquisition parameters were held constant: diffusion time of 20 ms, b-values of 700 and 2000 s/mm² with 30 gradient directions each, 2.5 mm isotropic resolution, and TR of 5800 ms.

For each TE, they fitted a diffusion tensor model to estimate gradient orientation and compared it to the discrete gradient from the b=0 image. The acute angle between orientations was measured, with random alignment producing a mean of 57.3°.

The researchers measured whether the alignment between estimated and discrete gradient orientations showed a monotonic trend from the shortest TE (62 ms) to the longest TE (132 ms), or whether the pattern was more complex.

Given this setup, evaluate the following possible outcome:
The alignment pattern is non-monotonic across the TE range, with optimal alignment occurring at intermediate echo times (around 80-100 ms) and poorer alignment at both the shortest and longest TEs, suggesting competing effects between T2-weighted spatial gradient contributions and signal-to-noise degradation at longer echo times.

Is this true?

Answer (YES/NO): NO